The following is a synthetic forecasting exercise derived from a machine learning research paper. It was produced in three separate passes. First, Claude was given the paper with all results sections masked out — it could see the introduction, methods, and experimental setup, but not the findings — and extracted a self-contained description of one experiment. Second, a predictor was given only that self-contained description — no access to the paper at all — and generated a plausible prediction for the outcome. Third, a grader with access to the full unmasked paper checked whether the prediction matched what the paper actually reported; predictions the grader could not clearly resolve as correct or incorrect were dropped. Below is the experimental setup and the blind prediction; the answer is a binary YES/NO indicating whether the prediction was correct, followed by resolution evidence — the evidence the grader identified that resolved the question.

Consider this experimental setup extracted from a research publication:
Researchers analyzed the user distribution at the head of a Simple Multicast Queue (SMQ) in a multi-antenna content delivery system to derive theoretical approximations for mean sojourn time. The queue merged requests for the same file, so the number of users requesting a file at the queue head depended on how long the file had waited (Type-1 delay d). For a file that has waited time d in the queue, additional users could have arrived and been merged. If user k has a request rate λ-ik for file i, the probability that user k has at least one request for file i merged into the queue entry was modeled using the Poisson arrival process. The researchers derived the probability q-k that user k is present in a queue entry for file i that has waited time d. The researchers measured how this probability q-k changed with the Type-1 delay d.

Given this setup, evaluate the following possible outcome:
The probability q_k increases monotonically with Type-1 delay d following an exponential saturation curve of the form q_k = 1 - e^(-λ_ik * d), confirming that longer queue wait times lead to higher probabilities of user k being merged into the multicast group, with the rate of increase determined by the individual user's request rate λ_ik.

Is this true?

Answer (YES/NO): YES